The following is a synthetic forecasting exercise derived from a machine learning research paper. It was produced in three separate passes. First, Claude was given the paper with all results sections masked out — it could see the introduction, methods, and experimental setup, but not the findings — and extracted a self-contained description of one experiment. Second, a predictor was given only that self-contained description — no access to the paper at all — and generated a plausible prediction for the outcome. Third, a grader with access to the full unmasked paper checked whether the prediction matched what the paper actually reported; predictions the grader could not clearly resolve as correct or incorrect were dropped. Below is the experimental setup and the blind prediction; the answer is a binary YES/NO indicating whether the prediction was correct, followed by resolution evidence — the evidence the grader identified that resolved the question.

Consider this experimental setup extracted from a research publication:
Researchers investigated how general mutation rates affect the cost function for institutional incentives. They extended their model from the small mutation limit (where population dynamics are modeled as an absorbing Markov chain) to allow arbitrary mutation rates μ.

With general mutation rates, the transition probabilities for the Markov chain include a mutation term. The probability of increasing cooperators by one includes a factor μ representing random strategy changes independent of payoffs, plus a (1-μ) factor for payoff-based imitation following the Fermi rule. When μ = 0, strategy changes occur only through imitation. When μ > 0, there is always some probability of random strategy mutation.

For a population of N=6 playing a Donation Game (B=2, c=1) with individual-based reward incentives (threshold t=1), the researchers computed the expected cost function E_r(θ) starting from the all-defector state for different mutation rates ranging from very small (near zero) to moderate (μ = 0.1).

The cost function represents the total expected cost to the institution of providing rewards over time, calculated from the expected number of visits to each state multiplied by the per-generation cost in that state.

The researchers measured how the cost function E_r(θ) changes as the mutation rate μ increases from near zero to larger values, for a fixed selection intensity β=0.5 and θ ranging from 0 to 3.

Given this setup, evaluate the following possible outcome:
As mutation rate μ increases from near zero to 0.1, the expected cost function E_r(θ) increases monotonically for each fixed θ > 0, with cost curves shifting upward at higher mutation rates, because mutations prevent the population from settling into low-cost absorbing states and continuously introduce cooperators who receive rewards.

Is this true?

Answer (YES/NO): NO